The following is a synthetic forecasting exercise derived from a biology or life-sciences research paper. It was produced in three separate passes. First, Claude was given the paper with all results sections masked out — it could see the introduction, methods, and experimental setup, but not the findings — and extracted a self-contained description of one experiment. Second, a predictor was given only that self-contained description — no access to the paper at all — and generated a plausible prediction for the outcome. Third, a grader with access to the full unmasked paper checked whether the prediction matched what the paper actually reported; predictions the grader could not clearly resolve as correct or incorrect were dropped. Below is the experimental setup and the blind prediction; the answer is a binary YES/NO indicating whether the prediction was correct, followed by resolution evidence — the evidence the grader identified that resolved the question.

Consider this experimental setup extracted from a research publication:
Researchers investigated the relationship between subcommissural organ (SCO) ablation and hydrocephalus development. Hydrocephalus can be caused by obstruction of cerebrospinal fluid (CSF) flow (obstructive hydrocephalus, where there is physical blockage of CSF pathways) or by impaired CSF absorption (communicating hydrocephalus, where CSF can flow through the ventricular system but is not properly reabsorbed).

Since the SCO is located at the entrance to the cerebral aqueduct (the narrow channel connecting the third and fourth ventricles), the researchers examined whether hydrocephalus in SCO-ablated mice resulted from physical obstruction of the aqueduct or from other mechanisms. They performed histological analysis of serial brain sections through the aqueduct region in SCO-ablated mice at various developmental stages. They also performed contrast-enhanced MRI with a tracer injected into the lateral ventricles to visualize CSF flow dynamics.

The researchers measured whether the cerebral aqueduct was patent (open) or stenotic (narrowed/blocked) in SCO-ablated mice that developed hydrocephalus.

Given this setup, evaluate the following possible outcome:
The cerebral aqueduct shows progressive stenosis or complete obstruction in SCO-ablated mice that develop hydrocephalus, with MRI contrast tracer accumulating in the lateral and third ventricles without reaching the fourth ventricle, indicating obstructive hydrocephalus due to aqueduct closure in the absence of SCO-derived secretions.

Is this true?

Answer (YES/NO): NO